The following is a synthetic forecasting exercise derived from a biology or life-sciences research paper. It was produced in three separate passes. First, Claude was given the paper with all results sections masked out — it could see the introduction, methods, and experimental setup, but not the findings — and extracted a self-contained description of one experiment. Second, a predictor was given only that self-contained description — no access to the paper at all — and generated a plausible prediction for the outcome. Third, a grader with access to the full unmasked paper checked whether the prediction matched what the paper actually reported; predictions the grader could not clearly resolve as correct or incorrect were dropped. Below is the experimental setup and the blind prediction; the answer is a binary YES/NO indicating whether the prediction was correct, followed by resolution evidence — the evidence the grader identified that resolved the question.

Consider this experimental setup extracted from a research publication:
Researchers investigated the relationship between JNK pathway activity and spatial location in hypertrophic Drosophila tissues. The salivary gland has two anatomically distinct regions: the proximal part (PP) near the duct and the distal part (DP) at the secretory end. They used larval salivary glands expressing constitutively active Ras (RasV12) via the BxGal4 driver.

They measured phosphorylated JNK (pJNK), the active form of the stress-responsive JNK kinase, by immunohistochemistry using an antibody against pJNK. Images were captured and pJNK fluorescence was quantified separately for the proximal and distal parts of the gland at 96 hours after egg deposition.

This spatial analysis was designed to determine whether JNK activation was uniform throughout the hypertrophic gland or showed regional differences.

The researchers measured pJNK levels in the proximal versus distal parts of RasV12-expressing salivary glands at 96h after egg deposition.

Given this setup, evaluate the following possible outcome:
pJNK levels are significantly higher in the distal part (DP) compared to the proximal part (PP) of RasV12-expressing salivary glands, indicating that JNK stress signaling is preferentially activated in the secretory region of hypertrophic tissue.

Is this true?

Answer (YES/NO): YES